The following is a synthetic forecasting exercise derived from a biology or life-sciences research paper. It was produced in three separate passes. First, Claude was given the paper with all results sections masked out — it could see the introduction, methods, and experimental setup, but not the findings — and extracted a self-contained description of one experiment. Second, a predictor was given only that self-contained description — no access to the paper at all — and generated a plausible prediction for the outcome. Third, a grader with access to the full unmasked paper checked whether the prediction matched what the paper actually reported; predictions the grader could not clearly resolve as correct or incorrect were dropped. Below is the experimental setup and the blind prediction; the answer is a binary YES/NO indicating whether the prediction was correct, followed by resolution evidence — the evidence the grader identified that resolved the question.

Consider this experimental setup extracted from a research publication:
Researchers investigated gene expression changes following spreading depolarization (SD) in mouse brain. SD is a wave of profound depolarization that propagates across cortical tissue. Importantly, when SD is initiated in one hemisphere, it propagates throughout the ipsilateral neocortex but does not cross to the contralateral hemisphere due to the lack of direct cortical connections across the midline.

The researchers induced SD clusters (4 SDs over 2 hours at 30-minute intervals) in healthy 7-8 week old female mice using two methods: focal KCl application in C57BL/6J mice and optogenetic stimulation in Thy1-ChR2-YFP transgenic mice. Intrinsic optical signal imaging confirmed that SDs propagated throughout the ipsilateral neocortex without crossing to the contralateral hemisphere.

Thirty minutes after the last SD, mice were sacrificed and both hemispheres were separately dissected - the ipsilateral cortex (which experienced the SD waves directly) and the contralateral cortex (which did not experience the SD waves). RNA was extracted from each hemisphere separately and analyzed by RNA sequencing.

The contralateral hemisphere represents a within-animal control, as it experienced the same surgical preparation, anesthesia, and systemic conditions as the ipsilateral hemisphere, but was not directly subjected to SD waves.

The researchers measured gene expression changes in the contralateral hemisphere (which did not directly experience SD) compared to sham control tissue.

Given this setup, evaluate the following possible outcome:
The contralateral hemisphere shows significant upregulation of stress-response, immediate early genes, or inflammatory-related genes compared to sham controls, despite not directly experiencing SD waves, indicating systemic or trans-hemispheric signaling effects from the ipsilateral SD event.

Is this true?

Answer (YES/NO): NO